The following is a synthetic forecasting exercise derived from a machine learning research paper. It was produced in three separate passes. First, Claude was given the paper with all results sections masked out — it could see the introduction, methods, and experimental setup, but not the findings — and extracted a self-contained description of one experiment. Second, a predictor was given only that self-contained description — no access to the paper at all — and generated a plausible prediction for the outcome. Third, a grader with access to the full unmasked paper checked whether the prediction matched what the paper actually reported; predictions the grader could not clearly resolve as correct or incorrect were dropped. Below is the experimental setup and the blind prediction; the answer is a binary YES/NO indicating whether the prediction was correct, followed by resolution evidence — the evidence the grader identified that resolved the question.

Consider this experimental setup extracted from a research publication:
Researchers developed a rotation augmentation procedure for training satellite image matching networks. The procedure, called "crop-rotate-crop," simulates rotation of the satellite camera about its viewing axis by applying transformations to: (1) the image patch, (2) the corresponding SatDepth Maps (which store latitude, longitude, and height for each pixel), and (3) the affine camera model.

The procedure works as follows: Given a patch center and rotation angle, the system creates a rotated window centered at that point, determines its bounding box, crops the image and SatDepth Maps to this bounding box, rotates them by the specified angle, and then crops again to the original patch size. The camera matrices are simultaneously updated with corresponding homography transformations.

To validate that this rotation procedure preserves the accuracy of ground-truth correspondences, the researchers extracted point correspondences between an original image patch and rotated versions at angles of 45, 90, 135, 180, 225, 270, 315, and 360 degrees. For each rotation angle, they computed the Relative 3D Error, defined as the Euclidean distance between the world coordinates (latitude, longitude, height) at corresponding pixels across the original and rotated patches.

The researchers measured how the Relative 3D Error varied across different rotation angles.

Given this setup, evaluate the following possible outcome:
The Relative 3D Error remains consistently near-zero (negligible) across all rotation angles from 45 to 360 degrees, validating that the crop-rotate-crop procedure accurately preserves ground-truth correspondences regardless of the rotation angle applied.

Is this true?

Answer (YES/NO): NO